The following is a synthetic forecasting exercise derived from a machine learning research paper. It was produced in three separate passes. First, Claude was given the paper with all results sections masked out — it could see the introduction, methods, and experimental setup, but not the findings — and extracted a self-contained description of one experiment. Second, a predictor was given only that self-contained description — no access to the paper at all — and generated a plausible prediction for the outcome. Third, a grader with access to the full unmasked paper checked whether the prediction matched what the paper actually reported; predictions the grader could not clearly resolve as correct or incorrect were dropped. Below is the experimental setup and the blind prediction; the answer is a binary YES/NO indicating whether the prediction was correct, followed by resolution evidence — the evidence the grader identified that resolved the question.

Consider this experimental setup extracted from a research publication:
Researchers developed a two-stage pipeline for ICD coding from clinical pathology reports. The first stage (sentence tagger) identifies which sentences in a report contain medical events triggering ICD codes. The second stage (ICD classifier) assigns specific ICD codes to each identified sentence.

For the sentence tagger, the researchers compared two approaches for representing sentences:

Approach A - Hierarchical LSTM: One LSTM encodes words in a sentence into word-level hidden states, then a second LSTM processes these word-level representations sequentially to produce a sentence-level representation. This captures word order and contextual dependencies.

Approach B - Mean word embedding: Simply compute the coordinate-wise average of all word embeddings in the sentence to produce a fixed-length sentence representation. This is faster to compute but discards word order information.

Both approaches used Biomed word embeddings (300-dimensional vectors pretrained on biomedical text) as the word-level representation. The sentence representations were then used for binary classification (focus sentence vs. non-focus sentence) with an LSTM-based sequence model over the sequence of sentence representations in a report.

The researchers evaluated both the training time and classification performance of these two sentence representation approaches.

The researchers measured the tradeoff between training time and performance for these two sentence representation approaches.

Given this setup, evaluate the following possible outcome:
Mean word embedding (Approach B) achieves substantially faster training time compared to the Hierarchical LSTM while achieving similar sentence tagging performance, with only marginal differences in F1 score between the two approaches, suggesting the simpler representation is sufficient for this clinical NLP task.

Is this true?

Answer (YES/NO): YES